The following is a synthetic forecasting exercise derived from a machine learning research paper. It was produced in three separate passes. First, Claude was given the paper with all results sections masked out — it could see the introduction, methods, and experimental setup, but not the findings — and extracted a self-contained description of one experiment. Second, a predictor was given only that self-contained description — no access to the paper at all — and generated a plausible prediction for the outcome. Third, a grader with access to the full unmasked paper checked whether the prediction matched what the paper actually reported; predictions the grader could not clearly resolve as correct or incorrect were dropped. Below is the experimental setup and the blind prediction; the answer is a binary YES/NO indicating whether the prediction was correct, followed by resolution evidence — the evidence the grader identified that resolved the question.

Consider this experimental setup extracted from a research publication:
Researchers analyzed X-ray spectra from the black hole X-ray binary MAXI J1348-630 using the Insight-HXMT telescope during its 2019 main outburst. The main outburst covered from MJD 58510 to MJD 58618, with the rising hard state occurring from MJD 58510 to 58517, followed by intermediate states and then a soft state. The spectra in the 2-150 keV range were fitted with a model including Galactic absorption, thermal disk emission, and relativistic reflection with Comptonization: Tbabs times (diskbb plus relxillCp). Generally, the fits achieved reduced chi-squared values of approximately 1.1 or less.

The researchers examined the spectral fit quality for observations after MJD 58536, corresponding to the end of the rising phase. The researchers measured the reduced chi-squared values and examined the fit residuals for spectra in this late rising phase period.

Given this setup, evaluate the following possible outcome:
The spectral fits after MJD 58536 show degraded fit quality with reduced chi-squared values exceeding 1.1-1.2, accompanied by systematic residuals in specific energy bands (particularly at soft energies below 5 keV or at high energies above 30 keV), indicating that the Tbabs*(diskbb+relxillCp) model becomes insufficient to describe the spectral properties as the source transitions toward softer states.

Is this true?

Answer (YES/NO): NO